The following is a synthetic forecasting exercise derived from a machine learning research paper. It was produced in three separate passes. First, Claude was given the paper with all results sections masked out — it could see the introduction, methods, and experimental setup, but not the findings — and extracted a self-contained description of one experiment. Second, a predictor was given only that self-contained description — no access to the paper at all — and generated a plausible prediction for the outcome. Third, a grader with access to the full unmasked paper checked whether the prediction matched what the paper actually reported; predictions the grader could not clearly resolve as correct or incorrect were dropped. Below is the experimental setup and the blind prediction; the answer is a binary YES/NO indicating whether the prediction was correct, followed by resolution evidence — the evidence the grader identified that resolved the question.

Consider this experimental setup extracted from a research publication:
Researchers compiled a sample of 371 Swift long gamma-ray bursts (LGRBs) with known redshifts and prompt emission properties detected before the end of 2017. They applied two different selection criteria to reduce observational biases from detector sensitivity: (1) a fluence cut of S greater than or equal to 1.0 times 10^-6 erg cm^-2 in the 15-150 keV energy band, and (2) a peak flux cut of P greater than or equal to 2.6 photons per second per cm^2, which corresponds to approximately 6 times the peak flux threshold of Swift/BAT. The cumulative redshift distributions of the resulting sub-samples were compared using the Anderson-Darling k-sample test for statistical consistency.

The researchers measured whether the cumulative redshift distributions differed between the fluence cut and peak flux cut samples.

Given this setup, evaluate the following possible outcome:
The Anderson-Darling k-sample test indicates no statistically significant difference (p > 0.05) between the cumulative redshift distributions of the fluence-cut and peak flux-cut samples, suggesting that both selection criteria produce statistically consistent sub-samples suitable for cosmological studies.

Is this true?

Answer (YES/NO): NO